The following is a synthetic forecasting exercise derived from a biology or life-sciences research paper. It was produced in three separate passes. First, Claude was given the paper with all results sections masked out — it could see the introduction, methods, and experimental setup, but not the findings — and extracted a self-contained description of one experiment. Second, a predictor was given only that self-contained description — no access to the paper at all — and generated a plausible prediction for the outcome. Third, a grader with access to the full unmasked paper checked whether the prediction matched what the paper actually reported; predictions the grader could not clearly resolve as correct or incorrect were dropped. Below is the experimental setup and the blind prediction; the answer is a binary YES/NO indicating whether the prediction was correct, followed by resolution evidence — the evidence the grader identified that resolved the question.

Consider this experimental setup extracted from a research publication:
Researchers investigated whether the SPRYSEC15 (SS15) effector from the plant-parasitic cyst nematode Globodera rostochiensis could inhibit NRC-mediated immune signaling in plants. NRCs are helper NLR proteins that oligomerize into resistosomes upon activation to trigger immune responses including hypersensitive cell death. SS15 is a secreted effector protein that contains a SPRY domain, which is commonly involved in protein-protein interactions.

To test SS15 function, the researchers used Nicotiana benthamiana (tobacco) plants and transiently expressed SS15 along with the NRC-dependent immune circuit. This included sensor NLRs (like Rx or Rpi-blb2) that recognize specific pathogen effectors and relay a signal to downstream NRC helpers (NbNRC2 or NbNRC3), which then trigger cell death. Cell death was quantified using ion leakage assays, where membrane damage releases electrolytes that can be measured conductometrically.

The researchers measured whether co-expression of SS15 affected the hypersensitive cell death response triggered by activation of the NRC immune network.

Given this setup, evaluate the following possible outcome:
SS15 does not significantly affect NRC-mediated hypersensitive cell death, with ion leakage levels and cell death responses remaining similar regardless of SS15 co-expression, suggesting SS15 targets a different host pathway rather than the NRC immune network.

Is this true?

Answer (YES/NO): NO